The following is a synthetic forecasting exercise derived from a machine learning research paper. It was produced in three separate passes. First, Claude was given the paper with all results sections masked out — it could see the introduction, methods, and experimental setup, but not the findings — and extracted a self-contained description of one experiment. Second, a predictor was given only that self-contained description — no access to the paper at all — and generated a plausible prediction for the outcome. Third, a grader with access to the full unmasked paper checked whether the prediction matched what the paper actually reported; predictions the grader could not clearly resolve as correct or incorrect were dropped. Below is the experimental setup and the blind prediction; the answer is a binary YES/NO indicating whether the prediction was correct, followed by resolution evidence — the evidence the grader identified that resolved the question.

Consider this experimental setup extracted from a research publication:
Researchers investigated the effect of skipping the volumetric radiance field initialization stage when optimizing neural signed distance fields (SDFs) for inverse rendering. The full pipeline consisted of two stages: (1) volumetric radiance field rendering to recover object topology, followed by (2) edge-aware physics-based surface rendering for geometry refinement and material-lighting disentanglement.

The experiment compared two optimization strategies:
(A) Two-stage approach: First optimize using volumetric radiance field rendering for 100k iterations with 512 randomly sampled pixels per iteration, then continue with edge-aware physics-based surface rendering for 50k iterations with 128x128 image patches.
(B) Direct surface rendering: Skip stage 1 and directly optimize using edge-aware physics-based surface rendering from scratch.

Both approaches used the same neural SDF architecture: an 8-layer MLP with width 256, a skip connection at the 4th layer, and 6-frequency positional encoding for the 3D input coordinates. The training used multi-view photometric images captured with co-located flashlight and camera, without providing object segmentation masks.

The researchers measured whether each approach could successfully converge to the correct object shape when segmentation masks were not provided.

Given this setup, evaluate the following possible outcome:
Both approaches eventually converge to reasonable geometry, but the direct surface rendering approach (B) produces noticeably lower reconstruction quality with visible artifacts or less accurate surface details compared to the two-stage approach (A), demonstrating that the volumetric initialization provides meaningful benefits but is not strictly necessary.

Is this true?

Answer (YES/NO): NO